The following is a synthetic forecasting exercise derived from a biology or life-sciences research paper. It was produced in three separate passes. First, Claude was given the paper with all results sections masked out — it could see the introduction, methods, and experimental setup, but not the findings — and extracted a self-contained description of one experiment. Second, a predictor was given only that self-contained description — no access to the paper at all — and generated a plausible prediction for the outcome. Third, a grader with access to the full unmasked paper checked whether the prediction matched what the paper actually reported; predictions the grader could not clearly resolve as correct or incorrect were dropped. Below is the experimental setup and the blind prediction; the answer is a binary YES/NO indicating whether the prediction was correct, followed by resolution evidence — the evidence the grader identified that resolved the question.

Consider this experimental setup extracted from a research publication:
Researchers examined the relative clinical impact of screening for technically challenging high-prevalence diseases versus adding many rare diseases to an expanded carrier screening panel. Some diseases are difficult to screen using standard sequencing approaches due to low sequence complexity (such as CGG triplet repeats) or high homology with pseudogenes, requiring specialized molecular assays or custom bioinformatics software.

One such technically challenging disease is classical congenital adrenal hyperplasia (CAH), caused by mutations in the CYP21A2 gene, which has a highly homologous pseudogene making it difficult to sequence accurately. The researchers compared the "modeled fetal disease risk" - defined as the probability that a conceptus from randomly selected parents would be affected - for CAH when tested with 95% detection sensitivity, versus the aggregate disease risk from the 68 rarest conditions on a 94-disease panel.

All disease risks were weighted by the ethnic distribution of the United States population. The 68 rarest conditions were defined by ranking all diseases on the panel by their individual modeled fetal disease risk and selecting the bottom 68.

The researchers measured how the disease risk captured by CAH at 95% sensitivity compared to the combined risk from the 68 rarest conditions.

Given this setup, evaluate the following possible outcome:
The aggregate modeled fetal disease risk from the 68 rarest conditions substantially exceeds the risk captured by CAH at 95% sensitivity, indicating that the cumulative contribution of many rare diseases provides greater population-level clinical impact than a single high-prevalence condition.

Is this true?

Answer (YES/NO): NO